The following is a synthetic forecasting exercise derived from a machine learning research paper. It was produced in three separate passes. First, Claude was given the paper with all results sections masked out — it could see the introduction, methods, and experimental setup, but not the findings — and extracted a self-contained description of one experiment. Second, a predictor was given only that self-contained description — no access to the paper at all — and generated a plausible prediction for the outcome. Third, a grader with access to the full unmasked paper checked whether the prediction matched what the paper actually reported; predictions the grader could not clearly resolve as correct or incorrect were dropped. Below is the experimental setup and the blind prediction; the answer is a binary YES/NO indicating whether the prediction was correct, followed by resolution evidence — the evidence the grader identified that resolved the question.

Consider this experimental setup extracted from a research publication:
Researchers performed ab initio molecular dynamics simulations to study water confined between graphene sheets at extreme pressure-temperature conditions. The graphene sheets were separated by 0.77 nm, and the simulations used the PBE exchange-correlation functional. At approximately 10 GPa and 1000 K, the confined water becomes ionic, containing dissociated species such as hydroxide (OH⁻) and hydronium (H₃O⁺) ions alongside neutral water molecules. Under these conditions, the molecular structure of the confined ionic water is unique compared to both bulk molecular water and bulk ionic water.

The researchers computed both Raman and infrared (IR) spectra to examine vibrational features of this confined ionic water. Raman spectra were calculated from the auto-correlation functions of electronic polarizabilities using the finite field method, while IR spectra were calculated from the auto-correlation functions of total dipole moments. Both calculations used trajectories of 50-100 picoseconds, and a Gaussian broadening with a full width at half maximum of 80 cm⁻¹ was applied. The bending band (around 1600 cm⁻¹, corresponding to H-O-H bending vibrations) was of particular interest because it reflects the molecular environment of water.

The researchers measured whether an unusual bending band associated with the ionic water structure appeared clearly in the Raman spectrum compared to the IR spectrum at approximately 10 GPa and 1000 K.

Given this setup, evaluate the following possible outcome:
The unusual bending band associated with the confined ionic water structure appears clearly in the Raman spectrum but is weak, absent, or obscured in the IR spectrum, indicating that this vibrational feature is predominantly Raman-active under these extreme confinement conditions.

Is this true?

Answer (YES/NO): YES